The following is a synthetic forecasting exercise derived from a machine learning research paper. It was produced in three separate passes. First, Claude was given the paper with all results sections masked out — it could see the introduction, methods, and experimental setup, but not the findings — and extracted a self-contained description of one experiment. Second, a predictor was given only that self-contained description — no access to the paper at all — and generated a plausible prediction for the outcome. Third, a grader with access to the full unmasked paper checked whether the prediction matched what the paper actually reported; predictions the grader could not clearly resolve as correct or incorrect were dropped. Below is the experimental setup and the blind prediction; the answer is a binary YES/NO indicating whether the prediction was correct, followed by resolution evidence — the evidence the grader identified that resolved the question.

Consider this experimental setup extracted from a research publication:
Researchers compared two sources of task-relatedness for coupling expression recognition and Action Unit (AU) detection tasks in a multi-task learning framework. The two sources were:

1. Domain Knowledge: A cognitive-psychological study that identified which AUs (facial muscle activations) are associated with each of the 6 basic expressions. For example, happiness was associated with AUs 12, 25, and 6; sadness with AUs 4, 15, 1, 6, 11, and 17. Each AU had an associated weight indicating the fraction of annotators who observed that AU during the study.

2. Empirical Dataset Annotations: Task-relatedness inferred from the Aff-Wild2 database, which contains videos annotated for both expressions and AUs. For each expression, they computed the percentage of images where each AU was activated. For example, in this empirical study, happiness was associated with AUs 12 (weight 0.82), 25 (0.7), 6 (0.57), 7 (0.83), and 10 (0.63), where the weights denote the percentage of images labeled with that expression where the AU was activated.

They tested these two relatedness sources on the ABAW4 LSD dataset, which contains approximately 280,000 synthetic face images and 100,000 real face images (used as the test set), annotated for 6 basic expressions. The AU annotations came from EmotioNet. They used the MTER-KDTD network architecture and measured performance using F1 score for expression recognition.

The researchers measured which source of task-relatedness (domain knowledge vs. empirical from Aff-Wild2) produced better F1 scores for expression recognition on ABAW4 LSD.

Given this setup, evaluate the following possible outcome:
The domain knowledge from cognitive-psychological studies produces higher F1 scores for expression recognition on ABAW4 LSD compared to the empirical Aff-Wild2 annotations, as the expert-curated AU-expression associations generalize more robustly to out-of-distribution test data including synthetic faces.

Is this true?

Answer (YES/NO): NO